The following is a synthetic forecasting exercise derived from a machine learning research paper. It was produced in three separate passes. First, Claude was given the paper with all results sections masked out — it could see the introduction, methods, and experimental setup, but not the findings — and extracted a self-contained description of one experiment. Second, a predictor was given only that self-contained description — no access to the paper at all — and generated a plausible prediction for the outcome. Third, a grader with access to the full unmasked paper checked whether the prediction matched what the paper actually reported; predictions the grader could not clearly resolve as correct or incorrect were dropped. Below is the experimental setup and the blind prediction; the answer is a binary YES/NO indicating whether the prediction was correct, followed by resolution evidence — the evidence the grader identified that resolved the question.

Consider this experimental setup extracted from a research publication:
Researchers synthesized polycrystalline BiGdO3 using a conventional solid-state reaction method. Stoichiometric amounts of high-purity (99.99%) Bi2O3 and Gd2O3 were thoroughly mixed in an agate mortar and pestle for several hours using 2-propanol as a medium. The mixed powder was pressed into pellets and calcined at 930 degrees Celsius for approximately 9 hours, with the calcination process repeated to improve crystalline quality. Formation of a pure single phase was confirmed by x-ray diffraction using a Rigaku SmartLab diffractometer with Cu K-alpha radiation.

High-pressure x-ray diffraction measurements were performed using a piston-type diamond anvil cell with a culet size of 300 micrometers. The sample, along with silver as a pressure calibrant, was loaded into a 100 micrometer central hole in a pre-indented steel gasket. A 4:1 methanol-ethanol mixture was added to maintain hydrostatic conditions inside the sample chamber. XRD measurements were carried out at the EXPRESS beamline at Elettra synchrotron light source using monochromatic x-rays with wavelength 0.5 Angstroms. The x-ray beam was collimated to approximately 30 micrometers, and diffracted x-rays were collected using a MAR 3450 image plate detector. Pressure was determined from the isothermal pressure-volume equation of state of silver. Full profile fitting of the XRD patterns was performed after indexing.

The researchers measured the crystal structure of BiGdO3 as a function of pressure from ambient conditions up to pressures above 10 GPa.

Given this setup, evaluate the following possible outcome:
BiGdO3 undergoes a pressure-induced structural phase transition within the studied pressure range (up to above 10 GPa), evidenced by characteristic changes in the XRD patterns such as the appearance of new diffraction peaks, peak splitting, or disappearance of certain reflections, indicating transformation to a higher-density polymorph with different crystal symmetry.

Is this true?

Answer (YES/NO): NO